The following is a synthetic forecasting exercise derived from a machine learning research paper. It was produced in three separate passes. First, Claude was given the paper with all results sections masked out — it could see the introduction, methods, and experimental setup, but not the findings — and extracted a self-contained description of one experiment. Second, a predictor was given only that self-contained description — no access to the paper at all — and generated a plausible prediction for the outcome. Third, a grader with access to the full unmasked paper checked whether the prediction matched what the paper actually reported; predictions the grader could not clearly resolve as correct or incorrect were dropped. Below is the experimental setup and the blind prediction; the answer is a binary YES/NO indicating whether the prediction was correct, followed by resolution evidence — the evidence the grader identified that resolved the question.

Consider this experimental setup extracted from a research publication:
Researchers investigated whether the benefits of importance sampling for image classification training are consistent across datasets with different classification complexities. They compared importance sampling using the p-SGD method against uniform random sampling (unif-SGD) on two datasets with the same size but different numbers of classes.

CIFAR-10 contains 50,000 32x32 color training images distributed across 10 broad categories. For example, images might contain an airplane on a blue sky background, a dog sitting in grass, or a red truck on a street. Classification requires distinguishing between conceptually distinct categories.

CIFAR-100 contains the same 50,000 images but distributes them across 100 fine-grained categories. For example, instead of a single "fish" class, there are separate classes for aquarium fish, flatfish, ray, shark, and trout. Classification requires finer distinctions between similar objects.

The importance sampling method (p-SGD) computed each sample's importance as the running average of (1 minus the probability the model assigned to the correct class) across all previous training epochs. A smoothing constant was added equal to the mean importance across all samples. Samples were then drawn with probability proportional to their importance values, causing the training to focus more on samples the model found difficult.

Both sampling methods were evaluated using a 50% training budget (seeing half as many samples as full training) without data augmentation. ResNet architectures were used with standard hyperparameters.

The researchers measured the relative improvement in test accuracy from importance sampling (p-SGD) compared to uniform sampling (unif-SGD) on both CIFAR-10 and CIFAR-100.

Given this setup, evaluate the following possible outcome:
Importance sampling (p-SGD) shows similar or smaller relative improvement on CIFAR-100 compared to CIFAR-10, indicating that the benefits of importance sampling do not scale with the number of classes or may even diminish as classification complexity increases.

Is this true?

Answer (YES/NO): YES